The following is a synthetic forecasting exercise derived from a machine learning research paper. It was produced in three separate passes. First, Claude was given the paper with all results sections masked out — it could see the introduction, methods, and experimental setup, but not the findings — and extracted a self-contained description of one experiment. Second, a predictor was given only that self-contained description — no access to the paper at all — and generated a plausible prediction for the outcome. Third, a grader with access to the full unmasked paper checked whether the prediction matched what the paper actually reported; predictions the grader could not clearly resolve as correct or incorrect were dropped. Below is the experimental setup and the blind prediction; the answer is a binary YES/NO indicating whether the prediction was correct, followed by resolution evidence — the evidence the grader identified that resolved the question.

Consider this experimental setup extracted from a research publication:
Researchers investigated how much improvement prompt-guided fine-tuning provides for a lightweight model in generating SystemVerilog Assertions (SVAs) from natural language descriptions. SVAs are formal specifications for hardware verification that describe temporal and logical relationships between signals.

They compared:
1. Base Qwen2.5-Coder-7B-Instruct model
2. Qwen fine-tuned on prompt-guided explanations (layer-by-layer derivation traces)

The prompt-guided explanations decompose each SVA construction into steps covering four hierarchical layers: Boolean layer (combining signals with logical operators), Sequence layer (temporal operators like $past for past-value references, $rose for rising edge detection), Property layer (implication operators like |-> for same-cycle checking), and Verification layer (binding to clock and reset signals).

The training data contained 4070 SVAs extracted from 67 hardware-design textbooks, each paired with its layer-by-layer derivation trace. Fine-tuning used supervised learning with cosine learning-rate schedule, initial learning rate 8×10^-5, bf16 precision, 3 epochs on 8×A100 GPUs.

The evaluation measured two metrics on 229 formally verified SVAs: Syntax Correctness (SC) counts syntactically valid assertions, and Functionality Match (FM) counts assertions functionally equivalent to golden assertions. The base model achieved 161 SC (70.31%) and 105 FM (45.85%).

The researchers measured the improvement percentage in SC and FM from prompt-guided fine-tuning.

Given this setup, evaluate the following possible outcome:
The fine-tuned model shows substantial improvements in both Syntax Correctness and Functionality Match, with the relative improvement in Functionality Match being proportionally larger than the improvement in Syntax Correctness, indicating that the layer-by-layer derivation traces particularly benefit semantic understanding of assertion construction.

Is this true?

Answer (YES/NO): YES